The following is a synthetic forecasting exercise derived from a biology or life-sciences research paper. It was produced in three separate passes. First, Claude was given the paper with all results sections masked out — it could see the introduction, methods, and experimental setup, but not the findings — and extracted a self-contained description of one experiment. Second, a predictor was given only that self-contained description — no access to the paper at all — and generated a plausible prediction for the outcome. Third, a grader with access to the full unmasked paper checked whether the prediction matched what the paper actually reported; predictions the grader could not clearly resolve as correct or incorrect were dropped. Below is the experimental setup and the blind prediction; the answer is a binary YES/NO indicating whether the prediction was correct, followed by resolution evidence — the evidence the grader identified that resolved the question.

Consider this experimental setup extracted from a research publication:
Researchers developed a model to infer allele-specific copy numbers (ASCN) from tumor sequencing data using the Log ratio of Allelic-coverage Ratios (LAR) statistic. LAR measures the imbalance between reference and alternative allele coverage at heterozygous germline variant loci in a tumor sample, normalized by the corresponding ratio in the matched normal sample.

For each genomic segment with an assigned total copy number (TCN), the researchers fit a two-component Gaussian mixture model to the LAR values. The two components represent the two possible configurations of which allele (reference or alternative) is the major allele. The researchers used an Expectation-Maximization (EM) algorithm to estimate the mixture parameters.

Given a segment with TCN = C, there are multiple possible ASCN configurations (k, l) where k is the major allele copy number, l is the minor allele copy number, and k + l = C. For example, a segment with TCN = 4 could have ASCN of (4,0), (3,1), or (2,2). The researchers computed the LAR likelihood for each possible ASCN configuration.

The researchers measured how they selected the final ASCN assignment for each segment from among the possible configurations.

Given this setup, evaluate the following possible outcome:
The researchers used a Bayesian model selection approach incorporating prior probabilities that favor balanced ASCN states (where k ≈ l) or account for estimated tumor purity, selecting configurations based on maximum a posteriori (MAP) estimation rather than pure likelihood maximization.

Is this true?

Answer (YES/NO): NO